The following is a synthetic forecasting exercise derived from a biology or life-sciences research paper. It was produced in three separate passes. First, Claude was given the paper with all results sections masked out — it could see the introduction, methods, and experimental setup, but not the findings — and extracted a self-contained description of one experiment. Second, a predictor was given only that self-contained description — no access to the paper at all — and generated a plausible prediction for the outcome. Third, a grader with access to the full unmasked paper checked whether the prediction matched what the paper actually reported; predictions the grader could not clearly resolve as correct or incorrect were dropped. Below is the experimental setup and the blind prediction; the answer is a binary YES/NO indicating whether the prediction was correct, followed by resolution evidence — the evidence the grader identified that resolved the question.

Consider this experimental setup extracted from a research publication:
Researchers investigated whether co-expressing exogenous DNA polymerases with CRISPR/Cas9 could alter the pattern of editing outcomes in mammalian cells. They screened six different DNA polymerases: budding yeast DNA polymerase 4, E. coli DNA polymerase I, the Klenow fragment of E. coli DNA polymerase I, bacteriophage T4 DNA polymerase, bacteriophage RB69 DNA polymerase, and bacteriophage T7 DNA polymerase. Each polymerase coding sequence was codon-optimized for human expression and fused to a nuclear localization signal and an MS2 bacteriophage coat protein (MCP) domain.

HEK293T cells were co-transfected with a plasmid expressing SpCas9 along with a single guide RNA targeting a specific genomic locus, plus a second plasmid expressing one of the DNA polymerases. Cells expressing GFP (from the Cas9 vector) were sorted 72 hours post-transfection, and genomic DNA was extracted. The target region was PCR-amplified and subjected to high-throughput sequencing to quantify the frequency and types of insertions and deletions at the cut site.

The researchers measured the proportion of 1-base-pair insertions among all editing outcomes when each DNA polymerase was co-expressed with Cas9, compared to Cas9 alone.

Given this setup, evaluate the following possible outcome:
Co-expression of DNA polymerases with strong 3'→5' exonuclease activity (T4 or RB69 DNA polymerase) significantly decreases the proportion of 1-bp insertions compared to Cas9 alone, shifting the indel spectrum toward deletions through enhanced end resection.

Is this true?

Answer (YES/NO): NO